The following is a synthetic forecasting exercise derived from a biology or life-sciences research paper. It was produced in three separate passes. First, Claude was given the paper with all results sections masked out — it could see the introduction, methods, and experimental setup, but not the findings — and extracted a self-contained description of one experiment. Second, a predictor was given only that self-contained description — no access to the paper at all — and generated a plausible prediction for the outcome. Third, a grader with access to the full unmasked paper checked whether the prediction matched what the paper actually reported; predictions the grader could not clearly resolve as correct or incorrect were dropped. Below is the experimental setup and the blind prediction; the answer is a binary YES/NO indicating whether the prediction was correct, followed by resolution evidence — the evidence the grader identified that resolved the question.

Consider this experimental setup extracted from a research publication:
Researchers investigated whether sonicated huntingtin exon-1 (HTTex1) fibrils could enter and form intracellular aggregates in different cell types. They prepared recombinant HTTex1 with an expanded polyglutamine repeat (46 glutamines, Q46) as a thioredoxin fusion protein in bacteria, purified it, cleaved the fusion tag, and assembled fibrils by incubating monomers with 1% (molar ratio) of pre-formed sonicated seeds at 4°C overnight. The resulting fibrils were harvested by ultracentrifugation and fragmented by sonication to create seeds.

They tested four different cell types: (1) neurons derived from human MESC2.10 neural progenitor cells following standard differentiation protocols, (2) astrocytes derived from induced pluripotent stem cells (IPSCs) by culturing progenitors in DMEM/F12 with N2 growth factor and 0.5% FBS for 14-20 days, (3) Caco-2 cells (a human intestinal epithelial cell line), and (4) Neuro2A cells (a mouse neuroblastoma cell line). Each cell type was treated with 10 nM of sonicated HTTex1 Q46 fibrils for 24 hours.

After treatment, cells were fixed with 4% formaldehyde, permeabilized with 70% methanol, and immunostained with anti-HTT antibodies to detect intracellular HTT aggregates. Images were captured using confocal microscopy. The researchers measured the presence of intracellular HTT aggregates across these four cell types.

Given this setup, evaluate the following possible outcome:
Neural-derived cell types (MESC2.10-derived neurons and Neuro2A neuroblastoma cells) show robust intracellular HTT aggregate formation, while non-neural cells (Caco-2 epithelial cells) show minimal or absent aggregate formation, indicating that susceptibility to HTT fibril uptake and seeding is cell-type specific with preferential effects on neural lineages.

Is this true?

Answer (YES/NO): NO